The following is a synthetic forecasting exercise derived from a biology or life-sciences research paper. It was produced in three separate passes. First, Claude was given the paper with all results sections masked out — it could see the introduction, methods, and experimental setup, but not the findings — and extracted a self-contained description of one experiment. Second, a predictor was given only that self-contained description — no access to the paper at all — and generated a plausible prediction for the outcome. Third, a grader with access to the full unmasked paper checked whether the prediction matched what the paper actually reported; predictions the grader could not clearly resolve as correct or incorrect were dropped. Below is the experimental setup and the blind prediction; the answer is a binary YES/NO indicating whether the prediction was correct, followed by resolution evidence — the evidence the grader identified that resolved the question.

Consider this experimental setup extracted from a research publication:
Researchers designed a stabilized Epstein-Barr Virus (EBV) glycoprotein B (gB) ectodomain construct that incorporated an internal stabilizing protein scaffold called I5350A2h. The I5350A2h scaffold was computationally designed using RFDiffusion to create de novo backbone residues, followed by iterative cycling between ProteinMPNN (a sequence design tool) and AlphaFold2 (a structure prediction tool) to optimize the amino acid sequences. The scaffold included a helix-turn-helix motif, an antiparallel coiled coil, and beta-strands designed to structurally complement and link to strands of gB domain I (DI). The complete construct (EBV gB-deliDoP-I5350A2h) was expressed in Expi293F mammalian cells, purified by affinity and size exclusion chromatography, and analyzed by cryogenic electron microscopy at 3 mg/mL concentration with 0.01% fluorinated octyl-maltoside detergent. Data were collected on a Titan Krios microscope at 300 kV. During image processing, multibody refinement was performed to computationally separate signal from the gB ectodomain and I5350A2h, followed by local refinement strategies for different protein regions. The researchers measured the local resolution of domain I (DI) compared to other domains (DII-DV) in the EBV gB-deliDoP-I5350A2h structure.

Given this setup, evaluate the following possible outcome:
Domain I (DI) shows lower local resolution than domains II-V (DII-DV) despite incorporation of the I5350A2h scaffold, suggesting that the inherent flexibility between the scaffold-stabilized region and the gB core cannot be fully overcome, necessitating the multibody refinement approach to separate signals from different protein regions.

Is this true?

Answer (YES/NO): YES